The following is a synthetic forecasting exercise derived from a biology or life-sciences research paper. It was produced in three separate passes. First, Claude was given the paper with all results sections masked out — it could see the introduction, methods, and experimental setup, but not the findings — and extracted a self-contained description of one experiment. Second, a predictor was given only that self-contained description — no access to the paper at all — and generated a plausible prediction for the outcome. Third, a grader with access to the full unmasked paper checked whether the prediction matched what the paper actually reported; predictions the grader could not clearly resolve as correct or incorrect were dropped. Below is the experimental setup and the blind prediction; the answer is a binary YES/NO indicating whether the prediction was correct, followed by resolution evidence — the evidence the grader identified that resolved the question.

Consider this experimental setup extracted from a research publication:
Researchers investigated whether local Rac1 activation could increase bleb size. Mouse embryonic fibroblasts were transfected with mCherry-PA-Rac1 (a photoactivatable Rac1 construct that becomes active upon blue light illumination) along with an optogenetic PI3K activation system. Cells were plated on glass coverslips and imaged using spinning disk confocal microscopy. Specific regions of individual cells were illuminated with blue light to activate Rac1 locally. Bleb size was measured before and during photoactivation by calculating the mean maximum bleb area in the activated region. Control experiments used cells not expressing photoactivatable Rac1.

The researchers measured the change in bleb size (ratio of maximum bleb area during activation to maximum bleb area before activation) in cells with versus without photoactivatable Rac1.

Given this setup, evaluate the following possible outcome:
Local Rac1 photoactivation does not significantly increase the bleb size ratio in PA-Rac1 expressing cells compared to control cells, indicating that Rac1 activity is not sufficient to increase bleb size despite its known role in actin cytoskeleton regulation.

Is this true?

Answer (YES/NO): NO